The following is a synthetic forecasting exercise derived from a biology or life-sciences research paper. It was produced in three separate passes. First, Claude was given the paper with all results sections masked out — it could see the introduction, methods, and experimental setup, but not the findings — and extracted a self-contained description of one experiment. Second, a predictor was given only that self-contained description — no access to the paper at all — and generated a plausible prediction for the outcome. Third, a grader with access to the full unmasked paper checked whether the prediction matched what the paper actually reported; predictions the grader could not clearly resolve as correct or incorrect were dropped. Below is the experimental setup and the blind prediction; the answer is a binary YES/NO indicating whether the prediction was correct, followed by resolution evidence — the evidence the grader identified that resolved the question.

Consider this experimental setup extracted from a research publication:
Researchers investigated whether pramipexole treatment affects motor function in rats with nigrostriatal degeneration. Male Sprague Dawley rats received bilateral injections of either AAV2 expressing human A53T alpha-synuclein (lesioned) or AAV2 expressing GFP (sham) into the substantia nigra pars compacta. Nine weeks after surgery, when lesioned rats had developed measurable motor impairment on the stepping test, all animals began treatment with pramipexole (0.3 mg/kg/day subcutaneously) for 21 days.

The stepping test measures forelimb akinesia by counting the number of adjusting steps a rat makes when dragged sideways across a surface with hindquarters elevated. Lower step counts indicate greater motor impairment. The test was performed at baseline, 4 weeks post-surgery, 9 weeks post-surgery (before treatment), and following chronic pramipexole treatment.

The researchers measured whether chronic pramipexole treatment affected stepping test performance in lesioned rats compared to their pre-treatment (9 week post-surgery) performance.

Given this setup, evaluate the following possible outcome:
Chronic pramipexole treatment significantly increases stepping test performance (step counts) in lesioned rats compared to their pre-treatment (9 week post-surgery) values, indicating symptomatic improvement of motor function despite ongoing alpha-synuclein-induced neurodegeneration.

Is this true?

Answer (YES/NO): YES